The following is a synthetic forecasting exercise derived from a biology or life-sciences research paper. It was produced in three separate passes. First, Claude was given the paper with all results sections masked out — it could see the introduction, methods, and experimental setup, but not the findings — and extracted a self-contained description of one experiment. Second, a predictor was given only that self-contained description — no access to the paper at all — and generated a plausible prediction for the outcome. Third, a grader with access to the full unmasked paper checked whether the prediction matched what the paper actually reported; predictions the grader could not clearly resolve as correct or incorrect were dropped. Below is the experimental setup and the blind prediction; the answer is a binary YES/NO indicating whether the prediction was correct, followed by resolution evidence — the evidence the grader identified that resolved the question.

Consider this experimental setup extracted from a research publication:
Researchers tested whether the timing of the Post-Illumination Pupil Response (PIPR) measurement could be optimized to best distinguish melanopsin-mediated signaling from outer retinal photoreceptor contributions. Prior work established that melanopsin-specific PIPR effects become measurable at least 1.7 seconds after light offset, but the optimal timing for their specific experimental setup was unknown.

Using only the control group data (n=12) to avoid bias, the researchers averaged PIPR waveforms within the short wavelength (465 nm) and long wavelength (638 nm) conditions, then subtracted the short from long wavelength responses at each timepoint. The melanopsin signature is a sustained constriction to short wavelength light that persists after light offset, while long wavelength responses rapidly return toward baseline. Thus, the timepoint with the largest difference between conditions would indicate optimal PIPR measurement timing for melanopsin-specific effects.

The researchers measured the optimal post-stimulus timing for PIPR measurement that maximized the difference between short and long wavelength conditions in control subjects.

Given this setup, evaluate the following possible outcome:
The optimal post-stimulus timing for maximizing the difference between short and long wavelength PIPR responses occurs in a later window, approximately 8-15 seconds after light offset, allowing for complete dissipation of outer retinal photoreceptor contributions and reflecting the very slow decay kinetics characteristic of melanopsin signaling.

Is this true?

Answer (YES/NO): YES